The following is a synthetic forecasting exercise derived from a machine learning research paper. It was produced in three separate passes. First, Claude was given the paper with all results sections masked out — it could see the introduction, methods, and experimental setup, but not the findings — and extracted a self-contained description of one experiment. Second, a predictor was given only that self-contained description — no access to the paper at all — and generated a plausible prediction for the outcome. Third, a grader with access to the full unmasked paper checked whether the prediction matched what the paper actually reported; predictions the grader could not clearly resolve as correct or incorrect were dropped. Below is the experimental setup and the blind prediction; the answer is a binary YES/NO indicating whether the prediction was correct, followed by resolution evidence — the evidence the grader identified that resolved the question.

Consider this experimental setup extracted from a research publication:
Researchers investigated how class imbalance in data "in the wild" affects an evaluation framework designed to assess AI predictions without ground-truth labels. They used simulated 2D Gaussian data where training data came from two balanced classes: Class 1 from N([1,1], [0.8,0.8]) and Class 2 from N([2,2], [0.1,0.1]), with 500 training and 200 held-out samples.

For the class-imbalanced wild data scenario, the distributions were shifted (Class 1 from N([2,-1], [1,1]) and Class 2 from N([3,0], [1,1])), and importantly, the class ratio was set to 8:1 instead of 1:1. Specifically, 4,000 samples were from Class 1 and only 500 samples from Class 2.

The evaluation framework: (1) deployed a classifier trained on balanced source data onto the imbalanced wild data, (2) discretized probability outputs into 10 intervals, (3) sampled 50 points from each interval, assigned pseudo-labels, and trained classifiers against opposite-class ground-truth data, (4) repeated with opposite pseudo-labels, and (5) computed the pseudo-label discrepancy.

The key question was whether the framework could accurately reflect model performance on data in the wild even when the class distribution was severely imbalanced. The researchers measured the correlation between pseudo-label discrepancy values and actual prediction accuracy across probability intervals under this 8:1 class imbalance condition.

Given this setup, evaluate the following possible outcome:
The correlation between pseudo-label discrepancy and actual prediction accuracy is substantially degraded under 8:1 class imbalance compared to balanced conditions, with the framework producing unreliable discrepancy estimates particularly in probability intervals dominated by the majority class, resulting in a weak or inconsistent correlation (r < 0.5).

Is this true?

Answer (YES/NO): NO